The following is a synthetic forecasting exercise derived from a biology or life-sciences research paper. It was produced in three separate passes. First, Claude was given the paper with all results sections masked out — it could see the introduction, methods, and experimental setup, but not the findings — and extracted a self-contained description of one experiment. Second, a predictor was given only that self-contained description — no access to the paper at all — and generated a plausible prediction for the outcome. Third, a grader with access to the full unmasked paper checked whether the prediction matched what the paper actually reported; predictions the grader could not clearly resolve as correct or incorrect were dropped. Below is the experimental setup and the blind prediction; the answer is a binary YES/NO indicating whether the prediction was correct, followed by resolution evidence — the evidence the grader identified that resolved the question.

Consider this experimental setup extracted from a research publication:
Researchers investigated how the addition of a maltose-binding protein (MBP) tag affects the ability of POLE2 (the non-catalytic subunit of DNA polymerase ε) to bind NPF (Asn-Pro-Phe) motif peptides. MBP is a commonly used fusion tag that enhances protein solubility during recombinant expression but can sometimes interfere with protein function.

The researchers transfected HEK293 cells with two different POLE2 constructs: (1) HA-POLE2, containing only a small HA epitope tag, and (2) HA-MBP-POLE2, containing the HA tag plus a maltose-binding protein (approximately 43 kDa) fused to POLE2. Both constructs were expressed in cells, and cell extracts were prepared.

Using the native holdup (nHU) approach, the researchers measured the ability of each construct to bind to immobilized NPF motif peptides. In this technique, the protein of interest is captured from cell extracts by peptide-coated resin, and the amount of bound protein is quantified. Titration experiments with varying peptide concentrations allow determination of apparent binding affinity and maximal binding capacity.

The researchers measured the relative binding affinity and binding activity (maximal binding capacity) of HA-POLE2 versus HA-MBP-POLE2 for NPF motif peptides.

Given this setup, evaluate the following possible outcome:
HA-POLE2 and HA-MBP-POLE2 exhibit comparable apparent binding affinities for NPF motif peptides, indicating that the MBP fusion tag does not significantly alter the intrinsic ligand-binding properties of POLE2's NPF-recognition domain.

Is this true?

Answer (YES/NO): NO